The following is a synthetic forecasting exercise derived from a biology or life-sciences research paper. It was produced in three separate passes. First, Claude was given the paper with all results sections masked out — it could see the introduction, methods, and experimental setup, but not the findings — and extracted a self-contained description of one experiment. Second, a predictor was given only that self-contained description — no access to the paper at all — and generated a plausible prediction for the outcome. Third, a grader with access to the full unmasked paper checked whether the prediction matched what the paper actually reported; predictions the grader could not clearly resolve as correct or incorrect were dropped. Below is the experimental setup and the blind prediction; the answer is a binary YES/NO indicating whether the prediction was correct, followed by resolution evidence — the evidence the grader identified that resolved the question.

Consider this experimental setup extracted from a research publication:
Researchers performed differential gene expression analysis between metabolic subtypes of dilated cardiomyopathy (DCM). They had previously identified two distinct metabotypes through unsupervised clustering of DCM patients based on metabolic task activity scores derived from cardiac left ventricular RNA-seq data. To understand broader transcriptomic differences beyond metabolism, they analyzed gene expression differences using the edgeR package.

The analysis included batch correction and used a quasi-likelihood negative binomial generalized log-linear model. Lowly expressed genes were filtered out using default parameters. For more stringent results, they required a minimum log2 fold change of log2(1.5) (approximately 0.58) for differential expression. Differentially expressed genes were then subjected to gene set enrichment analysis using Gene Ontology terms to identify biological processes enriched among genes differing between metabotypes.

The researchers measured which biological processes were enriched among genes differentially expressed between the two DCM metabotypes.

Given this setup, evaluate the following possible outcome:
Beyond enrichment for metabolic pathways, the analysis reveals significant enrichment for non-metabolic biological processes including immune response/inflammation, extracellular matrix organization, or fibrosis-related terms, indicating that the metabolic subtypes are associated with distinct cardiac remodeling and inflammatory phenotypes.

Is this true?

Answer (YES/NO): NO